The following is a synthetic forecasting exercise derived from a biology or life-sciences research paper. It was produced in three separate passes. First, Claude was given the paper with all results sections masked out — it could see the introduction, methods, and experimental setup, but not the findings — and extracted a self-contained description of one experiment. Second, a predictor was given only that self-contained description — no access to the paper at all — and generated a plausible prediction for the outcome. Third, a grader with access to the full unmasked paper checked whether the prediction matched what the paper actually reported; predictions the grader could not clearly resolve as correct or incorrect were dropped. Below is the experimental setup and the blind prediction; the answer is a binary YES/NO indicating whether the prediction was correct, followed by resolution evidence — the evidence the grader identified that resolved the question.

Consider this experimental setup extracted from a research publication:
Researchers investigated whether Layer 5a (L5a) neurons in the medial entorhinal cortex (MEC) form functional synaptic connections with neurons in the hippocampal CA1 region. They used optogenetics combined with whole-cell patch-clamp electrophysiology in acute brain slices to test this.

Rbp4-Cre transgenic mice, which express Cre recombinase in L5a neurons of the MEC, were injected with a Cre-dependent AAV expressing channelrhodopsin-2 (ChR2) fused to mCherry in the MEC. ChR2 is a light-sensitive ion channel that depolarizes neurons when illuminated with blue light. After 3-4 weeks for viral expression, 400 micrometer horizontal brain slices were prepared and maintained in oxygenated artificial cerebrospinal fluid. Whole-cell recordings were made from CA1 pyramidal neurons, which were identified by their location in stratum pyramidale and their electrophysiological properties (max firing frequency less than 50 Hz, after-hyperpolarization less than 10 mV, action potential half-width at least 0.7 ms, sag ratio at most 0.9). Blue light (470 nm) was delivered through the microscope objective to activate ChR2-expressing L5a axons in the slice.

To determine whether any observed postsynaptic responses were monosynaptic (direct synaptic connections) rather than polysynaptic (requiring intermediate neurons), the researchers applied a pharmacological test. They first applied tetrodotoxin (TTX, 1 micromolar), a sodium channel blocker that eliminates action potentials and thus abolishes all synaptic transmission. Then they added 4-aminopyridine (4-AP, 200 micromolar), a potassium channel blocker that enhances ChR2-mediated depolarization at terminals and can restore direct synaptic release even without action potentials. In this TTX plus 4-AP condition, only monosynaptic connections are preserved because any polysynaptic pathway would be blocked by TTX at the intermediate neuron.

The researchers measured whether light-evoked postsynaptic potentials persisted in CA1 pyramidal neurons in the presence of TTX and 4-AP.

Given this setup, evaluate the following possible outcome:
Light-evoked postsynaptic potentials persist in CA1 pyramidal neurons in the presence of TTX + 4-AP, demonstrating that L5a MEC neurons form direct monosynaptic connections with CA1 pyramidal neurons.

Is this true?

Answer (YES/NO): YES